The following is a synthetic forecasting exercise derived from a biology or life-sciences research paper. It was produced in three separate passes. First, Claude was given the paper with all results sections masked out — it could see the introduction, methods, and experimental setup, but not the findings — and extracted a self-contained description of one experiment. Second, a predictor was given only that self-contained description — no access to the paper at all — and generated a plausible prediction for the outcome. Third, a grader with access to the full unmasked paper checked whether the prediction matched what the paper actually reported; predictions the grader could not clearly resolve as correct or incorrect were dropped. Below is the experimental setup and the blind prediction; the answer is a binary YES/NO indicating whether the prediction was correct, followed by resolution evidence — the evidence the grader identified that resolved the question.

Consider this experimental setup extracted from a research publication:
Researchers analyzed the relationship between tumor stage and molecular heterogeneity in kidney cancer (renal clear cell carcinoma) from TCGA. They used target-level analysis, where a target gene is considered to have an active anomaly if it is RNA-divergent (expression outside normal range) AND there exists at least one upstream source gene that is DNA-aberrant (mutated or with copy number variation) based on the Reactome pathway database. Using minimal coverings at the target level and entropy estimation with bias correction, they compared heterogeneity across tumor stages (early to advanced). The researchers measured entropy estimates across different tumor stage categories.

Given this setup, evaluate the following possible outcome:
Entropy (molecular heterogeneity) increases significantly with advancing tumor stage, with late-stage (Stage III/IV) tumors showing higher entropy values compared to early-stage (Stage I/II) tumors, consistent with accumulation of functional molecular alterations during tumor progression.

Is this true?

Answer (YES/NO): YES